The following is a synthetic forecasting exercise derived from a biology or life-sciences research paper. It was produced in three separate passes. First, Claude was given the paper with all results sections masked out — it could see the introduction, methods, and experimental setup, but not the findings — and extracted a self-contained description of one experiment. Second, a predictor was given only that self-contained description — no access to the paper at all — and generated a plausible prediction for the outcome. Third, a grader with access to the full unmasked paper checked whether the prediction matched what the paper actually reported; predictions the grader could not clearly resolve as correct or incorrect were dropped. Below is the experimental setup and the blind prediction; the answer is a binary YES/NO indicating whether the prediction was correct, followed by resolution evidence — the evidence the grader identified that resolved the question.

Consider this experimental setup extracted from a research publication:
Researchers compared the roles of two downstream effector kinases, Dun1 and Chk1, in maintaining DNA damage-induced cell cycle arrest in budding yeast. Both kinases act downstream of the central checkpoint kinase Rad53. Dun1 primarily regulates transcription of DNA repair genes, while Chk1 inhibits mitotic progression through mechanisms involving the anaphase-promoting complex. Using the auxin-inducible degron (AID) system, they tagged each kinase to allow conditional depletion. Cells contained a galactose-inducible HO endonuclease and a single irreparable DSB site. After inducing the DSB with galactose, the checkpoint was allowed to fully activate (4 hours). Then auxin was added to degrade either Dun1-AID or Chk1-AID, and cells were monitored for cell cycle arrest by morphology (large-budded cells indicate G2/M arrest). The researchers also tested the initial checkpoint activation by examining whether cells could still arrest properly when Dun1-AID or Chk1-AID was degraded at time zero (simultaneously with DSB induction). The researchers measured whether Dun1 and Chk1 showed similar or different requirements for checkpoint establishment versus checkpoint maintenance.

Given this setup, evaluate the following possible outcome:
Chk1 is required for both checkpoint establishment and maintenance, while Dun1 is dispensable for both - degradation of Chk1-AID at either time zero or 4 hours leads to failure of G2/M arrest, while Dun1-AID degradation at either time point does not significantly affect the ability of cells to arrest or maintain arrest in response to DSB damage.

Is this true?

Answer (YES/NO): NO